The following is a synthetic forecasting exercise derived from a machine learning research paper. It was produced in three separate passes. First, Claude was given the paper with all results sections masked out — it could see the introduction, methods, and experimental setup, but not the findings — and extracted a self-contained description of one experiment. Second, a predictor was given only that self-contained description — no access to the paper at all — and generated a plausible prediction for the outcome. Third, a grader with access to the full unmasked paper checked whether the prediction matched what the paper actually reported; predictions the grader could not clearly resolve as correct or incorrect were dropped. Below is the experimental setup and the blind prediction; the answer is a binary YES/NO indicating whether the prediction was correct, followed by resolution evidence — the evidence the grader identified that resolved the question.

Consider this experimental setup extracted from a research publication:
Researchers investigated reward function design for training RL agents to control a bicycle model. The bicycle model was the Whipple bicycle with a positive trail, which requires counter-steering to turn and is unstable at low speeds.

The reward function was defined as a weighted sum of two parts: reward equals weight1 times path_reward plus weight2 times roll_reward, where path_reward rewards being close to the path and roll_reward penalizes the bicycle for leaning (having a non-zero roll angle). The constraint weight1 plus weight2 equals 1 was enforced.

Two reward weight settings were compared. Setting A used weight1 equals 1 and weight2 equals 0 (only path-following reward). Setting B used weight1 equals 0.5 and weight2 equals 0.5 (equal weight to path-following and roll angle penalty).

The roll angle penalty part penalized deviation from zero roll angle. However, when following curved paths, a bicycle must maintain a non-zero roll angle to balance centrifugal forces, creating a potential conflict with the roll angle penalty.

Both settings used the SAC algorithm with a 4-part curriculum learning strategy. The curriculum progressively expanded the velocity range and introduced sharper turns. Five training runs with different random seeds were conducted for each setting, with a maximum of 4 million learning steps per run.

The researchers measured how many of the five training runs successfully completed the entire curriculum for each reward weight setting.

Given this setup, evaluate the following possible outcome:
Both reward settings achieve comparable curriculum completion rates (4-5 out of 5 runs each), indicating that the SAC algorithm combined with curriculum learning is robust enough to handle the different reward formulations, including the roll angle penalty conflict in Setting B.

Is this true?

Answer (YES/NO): NO